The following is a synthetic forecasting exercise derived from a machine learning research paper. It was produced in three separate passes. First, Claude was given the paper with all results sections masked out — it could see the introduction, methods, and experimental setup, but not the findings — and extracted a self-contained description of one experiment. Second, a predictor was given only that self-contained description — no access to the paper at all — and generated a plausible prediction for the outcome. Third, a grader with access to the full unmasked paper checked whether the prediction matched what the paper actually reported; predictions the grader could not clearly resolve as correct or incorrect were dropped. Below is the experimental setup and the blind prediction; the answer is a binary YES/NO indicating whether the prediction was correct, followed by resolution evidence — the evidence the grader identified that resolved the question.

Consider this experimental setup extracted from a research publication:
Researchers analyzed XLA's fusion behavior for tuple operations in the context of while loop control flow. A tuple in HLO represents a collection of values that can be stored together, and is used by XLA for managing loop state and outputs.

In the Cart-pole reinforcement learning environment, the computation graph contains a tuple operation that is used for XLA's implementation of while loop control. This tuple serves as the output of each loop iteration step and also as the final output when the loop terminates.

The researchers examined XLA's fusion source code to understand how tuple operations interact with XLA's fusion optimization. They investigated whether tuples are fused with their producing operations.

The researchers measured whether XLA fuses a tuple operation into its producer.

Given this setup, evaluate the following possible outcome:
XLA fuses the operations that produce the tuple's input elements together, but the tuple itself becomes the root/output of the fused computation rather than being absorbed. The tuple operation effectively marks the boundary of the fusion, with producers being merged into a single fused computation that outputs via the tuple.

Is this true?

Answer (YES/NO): YES